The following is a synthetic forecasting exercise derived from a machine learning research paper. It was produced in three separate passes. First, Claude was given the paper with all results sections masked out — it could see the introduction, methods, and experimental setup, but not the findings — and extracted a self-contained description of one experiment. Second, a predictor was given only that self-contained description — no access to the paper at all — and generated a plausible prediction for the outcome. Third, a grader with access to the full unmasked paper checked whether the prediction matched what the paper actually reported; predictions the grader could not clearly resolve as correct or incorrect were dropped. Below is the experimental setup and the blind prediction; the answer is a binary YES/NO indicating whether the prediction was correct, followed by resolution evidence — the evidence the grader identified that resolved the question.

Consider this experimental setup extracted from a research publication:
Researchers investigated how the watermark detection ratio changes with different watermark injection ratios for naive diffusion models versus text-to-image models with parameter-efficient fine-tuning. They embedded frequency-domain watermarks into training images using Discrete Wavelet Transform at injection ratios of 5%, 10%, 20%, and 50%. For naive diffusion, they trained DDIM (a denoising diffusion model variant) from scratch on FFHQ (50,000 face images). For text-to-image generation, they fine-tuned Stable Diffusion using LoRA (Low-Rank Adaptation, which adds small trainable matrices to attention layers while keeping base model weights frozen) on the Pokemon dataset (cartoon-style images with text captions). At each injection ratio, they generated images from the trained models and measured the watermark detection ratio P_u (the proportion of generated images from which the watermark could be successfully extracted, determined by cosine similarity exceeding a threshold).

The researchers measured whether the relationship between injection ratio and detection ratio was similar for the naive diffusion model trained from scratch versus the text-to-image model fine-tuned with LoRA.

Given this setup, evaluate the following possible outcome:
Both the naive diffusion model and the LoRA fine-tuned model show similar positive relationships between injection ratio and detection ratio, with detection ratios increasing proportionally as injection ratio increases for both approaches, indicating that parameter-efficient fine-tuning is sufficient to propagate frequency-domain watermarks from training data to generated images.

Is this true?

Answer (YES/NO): YES